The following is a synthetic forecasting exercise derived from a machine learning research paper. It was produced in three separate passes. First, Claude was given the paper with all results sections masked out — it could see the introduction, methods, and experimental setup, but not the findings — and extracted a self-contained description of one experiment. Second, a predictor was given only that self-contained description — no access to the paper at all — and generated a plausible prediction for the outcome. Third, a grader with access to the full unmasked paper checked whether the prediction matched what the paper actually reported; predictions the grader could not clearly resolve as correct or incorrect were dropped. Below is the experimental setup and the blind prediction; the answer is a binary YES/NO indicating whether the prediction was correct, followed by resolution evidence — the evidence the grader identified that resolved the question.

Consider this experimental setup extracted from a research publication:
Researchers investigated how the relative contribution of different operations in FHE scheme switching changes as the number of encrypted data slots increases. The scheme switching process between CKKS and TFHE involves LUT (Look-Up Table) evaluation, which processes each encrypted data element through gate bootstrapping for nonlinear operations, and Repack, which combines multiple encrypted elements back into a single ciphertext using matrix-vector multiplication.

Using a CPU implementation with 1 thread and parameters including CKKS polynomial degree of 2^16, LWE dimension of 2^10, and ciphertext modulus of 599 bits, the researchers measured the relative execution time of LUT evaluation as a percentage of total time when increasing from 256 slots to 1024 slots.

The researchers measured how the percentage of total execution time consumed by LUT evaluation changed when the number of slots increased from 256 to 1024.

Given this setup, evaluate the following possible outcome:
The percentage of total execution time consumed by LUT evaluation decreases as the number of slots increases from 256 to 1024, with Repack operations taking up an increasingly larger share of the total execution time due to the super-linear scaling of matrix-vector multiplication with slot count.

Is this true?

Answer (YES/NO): NO